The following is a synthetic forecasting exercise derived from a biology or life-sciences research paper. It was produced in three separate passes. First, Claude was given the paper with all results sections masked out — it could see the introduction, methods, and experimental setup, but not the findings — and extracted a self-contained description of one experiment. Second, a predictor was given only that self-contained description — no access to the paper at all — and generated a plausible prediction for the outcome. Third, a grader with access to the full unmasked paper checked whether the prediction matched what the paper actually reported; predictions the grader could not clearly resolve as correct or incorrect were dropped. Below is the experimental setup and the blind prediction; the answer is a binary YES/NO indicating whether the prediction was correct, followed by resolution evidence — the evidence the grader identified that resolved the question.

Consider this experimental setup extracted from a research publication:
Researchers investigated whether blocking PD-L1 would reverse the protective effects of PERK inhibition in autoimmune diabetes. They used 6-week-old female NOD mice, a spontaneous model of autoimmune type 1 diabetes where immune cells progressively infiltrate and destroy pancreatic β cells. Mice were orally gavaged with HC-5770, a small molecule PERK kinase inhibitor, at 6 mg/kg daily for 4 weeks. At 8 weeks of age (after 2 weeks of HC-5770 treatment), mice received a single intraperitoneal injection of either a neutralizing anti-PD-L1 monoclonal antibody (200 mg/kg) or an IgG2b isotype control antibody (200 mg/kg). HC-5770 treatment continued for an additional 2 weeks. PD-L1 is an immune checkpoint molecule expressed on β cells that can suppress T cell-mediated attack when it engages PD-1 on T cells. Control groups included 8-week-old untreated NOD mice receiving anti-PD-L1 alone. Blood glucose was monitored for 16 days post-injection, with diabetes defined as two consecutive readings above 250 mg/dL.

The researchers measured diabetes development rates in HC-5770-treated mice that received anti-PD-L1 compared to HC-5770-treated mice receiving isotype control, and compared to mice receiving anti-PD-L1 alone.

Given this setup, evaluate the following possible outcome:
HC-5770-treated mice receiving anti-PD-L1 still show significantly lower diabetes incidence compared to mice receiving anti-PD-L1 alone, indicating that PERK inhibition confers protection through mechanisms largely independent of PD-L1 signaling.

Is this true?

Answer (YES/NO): NO